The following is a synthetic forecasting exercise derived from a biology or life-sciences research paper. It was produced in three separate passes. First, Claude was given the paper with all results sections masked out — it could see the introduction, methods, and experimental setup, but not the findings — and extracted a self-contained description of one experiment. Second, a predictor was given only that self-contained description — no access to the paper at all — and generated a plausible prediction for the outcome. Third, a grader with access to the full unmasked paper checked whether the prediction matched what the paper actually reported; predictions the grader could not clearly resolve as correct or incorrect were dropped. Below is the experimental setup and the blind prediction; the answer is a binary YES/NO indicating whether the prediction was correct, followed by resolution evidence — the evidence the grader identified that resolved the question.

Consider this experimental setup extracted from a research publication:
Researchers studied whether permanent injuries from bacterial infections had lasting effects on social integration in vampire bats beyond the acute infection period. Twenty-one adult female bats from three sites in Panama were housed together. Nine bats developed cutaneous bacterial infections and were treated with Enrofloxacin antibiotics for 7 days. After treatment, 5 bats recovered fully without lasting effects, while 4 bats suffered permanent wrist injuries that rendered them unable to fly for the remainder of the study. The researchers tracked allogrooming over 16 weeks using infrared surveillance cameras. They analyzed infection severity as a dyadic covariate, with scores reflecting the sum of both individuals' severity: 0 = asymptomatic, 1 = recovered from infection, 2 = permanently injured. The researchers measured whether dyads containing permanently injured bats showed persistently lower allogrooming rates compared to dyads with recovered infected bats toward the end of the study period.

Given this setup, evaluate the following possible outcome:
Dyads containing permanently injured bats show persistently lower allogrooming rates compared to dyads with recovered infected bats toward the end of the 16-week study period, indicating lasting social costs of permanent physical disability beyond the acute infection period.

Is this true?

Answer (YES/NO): NO